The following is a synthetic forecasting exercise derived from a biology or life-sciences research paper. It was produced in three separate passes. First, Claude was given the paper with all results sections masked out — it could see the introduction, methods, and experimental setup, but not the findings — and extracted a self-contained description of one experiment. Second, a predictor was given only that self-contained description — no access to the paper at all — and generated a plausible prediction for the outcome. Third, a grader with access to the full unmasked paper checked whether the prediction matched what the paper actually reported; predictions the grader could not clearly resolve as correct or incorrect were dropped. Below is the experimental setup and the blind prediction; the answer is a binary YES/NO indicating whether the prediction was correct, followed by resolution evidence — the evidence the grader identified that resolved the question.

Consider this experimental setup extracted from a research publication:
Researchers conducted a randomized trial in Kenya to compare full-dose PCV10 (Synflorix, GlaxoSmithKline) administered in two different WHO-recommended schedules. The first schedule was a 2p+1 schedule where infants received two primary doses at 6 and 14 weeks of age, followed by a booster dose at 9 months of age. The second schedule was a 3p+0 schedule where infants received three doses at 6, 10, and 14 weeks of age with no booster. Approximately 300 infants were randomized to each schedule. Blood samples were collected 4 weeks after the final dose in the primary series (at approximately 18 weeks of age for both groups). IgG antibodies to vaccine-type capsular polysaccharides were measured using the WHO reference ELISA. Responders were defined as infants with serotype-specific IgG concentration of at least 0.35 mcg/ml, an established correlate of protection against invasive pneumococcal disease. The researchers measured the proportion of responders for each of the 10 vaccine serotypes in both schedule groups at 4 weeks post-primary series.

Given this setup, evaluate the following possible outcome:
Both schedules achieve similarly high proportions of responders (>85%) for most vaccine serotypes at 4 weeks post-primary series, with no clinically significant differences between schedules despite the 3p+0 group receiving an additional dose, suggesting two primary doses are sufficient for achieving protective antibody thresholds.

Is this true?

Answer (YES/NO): NO